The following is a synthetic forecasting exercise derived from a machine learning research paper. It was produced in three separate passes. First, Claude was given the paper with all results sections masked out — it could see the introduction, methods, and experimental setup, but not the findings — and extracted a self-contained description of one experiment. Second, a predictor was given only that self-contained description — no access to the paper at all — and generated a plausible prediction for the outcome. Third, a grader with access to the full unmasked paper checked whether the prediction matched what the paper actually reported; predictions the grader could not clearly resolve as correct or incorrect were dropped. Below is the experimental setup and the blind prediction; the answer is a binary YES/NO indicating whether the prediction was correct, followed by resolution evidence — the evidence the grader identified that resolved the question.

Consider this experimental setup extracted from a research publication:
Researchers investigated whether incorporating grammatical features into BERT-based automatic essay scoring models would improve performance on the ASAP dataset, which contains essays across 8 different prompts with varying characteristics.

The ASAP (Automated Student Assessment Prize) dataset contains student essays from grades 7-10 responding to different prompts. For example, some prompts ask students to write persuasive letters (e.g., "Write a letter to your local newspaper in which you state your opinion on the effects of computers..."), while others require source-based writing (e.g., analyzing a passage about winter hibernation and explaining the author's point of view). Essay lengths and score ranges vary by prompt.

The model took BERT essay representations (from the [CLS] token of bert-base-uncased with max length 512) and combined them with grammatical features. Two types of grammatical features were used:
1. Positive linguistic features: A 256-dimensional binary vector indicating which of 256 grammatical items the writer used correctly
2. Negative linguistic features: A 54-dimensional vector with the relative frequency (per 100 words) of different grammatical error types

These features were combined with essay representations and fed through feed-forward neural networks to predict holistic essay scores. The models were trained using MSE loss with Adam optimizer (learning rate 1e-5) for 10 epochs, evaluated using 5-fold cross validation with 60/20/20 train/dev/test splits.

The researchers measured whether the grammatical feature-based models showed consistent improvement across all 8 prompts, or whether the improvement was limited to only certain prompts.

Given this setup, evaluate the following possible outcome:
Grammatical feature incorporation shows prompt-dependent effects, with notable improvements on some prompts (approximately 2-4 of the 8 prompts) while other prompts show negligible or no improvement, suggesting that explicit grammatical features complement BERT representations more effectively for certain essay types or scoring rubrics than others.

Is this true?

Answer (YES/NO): YES